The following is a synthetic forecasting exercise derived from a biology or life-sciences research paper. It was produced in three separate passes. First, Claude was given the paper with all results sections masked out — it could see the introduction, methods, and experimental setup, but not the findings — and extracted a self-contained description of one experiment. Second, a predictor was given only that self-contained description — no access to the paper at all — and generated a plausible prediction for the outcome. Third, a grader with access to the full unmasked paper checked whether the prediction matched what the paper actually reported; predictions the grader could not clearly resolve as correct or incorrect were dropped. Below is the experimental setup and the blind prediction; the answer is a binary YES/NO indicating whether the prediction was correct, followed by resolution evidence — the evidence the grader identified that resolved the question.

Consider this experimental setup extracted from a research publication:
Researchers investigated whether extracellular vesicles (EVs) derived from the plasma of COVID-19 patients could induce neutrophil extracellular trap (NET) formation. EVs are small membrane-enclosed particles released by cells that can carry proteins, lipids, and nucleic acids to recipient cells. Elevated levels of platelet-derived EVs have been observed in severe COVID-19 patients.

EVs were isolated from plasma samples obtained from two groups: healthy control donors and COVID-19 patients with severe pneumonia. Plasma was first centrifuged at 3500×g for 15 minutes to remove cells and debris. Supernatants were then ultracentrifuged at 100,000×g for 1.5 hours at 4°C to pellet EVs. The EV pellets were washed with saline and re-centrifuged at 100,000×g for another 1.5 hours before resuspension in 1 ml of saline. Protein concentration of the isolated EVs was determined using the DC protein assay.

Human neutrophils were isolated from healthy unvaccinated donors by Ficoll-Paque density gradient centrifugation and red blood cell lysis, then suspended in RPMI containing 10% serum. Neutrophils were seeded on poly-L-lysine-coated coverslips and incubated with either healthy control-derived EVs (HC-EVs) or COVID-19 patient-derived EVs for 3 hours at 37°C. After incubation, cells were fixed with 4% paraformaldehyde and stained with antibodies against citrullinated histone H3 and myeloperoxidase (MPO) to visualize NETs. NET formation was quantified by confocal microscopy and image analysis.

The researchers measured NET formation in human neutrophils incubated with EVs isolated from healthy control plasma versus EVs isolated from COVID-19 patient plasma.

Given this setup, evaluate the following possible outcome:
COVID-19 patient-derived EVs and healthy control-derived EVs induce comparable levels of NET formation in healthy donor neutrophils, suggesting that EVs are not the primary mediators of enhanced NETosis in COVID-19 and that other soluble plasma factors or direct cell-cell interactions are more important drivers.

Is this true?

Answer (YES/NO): NO